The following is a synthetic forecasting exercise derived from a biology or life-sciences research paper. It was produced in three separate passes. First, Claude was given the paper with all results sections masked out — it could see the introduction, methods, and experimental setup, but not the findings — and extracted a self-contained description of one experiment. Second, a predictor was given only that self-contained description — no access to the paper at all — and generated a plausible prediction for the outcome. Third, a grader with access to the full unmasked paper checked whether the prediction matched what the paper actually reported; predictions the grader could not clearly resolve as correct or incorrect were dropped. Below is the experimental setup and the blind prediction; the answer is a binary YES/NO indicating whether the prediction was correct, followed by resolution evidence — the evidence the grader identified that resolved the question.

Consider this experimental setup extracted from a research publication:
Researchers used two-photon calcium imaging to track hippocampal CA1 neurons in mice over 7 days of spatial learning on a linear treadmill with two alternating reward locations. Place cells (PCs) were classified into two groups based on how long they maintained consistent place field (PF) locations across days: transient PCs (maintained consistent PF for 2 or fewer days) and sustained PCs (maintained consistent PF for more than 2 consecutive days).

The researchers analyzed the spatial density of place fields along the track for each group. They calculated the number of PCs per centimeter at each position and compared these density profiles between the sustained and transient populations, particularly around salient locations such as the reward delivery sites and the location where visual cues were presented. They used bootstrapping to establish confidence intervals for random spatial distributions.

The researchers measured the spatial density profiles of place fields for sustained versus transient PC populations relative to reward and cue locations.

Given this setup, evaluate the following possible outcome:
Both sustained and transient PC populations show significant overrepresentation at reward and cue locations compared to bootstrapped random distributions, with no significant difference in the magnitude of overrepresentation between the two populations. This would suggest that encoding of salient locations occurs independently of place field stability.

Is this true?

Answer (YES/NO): NO